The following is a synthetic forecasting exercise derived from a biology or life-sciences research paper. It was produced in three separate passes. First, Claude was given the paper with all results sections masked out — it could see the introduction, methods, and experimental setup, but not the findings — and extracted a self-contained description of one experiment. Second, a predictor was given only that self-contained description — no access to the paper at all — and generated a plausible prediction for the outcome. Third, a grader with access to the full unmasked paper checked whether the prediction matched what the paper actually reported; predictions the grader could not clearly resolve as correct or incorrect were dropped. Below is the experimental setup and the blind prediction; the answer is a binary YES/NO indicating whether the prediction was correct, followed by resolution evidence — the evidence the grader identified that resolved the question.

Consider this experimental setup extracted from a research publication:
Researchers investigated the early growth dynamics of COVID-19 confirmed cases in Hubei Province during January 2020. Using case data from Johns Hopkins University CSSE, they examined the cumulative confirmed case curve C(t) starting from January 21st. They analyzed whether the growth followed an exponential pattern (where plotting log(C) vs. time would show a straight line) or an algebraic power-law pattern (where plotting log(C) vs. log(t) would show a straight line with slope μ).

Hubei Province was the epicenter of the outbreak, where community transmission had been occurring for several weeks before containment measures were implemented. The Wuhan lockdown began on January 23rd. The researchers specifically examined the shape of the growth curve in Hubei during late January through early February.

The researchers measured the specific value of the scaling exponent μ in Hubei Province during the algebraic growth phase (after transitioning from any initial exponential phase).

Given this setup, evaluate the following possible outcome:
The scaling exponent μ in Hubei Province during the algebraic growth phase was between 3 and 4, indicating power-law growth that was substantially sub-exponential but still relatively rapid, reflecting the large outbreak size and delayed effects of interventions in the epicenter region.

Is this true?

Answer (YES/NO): NO